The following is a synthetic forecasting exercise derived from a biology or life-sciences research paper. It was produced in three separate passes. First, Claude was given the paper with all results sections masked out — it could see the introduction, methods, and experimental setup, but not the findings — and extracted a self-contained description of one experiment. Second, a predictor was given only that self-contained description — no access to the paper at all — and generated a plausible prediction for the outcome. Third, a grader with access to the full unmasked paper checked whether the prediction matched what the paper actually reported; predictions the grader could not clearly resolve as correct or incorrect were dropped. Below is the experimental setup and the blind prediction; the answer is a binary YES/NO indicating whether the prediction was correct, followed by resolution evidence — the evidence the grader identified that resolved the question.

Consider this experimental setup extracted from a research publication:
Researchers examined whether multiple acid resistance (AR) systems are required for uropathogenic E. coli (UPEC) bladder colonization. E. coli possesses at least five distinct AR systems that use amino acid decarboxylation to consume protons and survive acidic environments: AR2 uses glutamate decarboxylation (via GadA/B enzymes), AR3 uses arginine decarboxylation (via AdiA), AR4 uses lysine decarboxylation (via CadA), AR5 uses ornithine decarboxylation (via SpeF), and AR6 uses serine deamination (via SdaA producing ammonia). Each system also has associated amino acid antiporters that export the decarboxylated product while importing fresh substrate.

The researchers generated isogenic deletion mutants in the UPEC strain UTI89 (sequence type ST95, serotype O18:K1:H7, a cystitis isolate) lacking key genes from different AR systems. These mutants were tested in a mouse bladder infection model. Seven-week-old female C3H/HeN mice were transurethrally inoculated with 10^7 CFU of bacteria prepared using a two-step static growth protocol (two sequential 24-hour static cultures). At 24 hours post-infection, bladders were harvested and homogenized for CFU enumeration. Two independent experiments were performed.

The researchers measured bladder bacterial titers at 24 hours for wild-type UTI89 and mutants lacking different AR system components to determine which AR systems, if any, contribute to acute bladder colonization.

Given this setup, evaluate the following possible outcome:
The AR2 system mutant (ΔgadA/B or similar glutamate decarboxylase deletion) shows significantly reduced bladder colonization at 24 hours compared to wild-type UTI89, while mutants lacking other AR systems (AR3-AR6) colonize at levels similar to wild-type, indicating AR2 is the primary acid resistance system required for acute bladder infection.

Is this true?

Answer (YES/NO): NO